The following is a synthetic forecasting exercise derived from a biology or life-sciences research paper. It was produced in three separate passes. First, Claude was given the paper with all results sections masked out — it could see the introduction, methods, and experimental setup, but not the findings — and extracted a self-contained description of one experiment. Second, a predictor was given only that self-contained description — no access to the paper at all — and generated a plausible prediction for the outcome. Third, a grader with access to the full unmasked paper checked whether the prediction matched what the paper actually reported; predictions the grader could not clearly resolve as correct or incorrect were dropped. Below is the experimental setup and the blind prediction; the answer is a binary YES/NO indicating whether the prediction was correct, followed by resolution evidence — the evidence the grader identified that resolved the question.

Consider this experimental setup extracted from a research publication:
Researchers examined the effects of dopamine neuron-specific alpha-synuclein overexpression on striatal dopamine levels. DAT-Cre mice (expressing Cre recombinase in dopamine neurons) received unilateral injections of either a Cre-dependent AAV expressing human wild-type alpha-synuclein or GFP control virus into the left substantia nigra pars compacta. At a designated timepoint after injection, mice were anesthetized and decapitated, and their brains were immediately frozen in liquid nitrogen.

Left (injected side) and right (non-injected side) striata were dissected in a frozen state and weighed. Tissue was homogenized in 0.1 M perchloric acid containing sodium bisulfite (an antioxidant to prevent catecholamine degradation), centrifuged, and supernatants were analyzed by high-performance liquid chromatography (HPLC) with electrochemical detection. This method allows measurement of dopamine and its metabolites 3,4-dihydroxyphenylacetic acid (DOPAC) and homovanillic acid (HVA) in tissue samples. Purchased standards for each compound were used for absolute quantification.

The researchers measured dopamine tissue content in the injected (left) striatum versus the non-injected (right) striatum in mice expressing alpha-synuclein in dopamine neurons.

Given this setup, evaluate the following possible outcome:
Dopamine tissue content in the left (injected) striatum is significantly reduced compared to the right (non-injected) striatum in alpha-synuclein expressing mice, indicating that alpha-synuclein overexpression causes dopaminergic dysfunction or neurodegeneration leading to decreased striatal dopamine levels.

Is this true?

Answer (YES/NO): NO